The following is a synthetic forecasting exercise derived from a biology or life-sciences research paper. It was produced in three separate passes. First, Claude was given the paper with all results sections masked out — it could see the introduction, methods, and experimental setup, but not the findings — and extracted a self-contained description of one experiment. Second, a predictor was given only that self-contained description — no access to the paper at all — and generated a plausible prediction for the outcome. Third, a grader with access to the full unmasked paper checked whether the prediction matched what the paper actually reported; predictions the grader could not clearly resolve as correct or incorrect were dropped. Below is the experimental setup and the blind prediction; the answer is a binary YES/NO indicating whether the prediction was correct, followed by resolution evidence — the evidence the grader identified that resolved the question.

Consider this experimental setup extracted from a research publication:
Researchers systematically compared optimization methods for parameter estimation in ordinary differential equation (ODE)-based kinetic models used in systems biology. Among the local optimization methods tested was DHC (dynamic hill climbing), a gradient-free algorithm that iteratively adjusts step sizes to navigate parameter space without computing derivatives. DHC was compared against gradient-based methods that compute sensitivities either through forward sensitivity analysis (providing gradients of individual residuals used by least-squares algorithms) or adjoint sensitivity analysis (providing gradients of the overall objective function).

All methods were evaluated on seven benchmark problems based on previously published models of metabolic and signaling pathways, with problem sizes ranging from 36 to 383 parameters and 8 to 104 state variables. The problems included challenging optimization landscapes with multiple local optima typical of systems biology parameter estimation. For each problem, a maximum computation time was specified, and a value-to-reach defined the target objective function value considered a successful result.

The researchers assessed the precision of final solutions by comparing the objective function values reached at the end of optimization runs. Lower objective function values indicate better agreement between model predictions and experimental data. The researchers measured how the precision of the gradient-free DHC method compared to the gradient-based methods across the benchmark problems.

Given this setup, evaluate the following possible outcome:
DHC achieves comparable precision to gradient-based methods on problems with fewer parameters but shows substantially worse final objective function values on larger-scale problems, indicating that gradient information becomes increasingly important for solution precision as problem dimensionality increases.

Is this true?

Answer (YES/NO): NO